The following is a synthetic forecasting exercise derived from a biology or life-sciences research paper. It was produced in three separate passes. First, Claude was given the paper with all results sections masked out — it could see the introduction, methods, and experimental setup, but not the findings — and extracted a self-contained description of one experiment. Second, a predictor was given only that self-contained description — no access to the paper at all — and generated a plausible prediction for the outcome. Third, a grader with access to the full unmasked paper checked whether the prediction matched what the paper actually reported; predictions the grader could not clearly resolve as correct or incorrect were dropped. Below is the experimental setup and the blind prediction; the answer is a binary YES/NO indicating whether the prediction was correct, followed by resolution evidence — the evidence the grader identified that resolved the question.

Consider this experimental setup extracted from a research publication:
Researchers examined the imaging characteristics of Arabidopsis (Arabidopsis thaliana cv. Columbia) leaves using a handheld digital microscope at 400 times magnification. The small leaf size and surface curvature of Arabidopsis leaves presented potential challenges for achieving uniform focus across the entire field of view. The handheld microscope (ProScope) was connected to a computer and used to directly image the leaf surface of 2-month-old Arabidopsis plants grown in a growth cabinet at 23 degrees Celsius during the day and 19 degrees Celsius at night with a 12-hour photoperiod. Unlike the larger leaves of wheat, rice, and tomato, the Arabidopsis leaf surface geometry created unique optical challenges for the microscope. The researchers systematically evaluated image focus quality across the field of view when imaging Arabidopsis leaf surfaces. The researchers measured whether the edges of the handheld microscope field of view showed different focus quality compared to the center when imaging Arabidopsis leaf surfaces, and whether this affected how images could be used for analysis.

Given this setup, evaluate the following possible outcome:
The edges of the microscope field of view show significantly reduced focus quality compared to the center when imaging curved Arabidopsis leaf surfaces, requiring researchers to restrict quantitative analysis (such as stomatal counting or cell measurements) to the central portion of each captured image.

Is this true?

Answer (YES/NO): YES